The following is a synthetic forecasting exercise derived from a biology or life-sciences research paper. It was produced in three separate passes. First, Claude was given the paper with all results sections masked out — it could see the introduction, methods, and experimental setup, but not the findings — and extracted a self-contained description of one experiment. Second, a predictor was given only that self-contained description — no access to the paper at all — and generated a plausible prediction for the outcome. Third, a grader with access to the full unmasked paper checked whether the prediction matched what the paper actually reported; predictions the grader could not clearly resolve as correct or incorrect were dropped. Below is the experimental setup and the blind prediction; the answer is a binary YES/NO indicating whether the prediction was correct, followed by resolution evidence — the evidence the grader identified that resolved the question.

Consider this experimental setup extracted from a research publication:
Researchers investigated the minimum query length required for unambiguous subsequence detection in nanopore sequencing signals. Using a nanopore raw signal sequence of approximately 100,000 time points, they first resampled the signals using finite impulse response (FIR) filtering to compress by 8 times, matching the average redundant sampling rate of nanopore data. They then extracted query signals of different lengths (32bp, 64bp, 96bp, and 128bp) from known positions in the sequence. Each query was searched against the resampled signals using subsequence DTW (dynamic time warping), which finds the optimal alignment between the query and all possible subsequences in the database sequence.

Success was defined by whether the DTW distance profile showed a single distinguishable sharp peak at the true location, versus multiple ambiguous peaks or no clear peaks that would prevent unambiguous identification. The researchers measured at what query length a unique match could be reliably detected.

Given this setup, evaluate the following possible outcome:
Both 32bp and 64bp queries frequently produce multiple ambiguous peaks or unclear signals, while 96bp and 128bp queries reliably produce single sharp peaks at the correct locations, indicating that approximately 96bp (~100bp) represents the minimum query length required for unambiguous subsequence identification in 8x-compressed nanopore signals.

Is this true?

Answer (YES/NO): NO